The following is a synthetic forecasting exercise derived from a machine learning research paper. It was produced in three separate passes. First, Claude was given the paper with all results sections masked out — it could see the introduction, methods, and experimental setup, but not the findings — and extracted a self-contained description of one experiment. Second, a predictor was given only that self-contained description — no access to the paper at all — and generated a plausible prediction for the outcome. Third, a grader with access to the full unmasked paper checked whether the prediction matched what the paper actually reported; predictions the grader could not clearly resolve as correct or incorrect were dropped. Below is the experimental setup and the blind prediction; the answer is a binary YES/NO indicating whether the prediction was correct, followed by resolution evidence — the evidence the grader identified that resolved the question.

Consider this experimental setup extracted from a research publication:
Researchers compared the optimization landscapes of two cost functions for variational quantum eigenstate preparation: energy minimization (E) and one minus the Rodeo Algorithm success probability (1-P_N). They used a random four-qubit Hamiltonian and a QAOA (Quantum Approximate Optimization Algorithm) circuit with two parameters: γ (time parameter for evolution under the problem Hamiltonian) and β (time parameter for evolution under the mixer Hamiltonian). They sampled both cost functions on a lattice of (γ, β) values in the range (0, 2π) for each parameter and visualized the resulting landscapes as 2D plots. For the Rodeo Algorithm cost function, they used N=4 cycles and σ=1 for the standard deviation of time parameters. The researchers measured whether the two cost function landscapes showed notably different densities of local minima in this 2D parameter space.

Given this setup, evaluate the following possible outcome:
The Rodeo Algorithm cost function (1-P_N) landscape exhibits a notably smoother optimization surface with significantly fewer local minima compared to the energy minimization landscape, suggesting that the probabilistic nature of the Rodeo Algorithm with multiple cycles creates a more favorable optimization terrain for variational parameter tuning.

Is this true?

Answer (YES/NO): NO